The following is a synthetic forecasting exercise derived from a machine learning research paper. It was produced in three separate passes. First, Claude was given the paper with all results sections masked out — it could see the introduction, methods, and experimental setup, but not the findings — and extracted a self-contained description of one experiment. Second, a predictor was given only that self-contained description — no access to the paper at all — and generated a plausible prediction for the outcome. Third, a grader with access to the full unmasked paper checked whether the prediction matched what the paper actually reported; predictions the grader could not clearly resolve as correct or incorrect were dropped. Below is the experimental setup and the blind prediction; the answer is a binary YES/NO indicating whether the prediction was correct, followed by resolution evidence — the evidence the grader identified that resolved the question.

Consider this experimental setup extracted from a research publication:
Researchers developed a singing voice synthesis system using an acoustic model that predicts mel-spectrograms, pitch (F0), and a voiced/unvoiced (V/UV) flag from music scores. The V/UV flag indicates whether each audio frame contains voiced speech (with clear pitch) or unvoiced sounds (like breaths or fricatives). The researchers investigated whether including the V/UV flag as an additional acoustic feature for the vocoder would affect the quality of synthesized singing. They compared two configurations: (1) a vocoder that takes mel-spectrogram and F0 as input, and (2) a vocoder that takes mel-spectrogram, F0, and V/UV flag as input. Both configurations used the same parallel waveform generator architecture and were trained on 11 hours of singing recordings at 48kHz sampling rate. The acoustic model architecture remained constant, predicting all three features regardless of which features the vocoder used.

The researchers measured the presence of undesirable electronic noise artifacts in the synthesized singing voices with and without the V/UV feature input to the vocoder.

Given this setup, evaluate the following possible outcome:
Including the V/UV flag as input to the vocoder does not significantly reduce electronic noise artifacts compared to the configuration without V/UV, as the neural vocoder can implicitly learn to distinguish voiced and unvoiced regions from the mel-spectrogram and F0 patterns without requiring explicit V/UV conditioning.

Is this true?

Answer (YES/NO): NO